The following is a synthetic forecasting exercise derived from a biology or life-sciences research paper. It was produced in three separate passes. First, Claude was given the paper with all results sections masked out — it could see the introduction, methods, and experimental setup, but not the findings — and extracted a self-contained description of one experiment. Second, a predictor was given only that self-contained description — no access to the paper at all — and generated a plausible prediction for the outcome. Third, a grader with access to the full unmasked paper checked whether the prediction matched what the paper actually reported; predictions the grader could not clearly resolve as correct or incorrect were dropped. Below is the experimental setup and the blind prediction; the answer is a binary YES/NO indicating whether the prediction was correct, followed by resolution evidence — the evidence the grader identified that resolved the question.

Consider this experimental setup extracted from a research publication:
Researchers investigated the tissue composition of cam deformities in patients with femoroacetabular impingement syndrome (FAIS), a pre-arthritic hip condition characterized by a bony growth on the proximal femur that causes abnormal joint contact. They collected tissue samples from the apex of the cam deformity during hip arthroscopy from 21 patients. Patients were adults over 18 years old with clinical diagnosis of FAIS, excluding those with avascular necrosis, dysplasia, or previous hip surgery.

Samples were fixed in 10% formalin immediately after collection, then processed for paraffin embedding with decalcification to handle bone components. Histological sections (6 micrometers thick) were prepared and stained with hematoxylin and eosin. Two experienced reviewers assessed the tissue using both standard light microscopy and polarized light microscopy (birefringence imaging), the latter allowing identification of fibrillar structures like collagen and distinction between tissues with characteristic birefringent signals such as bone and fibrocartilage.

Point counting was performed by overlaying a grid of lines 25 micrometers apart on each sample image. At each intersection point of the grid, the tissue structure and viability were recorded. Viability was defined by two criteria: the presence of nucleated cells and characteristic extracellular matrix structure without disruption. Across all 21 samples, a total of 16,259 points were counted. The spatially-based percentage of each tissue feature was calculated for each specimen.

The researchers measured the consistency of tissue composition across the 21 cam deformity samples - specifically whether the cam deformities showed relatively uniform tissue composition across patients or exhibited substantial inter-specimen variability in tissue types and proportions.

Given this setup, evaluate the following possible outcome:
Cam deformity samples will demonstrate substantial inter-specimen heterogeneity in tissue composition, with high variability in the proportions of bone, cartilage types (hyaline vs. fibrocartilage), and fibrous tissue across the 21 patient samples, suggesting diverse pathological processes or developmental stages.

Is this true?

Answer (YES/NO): YES